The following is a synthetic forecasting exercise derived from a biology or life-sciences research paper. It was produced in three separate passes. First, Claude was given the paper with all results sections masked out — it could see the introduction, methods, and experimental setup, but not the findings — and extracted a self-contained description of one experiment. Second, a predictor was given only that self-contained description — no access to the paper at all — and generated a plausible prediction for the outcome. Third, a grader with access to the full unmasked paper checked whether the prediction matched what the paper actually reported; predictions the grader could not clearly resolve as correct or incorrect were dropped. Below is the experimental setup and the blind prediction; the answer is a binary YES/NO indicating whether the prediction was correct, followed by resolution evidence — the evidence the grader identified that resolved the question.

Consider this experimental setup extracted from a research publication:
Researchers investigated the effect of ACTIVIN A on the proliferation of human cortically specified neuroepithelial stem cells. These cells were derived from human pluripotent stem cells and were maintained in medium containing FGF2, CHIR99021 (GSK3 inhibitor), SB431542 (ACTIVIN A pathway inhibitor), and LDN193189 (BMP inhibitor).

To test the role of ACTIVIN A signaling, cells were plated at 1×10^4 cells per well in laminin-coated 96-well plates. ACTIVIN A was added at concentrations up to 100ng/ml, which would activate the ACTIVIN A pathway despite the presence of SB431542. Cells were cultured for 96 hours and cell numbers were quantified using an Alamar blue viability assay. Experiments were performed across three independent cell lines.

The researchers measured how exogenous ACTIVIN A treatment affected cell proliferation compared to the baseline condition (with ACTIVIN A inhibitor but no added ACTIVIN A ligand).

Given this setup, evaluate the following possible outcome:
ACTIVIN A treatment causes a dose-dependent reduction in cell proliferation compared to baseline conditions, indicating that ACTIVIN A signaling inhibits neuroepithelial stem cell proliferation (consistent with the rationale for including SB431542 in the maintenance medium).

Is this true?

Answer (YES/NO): NO